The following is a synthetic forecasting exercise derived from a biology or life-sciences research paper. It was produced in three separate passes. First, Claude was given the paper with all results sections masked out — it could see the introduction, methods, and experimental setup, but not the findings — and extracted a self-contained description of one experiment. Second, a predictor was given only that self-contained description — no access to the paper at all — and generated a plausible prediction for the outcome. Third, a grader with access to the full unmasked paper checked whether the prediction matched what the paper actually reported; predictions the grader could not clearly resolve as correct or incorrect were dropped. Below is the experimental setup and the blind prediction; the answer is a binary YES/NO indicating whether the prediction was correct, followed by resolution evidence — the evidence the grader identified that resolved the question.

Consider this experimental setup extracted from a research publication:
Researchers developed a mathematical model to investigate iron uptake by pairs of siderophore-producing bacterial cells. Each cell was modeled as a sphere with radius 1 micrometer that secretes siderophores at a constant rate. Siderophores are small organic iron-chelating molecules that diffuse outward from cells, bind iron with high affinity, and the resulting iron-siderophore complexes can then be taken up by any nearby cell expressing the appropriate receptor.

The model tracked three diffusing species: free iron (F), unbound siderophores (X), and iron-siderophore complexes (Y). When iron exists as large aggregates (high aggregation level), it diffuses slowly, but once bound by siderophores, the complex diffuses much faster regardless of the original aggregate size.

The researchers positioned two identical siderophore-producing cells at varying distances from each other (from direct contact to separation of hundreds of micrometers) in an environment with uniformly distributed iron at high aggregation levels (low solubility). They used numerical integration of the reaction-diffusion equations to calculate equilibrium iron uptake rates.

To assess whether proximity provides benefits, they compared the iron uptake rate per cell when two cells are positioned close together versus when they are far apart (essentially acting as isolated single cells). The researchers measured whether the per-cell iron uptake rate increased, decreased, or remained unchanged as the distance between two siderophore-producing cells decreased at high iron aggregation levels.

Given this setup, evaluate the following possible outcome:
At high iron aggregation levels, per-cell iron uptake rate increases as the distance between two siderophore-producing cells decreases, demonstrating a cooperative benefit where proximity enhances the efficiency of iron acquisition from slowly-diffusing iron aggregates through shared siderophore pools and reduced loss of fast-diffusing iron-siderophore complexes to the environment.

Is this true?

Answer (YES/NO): NO